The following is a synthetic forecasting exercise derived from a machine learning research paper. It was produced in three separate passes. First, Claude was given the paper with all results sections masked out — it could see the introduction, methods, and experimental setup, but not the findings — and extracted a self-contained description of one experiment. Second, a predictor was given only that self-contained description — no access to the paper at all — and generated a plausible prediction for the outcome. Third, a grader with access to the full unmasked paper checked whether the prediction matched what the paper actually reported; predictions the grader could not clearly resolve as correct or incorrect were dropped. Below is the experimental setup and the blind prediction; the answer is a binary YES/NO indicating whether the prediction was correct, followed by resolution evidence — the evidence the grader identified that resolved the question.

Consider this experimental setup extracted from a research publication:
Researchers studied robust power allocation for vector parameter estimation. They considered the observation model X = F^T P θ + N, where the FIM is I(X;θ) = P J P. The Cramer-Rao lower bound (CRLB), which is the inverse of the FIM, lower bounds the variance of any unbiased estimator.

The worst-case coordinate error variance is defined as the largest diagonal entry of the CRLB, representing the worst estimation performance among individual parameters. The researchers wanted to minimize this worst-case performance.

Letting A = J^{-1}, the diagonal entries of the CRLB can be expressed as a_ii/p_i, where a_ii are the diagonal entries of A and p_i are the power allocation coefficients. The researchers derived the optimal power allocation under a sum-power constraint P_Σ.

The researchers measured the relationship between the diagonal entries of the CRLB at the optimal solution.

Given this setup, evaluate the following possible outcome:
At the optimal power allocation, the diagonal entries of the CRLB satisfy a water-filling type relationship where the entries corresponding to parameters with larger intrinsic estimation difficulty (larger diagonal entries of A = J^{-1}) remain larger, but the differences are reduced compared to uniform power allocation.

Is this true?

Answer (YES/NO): NO